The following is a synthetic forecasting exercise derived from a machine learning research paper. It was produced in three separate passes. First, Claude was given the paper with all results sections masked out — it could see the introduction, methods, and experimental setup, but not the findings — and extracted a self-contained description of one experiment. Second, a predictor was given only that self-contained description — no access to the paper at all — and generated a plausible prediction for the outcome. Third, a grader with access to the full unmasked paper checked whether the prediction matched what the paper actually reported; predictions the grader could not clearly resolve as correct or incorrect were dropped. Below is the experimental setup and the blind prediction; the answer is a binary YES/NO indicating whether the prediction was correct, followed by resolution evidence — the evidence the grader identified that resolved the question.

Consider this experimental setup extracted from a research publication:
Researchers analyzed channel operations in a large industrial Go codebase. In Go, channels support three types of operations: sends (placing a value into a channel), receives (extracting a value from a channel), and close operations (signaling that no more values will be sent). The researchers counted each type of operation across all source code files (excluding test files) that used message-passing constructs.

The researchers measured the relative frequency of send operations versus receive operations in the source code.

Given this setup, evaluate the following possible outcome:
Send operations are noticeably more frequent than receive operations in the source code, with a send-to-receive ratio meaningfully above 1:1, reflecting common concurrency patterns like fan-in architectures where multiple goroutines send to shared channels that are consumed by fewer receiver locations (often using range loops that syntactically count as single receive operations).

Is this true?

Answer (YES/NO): NO